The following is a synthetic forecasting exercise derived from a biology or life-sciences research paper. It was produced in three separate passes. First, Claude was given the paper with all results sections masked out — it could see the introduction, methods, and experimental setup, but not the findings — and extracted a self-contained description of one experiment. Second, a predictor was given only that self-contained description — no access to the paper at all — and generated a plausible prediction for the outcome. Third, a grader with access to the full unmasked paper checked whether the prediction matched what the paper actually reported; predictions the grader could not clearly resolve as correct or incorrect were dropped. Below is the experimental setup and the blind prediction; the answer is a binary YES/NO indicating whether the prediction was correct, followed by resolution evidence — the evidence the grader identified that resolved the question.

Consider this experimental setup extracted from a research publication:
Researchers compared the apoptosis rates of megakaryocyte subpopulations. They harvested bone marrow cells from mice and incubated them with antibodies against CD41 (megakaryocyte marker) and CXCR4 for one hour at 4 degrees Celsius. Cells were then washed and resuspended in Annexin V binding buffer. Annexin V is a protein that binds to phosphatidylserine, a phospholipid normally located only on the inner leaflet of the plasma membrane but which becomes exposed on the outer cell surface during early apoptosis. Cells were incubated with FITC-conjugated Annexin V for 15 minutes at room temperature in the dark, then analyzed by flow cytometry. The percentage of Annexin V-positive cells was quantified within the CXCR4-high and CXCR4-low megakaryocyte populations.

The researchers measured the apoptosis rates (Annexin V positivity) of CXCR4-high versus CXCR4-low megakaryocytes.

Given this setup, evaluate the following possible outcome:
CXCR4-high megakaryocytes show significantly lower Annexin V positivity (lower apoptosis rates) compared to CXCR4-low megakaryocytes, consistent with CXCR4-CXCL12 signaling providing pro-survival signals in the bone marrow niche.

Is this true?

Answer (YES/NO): NO